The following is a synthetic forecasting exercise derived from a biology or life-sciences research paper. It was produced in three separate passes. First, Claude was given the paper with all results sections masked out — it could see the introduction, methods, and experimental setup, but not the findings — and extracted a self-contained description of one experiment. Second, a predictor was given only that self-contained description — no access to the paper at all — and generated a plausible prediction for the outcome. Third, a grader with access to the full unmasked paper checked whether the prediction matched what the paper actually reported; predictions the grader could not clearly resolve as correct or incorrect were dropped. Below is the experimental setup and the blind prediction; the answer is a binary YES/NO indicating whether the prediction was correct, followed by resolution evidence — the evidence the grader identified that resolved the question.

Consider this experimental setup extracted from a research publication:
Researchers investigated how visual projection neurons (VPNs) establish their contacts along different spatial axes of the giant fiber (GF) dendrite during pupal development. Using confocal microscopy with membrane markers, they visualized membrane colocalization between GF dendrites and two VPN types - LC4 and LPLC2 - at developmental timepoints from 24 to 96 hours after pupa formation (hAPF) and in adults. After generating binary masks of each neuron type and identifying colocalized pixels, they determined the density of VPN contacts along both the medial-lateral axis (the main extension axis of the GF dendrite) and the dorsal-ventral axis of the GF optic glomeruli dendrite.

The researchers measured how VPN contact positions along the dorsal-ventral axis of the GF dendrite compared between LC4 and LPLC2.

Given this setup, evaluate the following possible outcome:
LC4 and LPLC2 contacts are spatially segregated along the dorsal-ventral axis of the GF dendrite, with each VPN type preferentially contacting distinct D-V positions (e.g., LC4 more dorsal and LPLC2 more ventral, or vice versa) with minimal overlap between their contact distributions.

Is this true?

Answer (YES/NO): NO